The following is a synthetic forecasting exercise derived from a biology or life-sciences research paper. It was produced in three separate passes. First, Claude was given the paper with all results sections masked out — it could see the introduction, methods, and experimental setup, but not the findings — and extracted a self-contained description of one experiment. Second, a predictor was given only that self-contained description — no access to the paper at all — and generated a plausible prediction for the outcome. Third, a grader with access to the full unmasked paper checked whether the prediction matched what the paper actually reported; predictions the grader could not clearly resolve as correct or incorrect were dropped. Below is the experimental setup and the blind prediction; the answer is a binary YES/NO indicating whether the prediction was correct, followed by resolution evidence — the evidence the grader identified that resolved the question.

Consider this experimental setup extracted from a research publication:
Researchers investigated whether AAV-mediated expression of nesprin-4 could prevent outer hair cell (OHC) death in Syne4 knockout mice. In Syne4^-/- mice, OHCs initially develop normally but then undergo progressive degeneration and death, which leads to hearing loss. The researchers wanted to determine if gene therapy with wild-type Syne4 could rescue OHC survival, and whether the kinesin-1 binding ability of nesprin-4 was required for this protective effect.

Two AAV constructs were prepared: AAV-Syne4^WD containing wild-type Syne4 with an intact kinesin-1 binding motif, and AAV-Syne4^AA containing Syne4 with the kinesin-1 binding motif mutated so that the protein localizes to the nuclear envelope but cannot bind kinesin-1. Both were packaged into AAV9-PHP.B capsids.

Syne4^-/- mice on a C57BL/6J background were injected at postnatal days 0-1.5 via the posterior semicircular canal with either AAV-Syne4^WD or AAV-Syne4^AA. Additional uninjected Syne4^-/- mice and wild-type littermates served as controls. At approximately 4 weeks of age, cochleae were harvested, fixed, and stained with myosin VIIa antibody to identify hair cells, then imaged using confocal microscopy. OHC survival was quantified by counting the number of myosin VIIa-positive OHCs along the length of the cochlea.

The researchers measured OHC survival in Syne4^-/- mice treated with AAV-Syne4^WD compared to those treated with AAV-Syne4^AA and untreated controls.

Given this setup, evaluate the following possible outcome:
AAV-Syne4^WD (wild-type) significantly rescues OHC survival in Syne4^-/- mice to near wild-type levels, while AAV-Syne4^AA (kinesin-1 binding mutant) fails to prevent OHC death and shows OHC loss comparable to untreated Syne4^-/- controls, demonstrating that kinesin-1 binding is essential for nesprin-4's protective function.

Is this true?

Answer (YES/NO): YES